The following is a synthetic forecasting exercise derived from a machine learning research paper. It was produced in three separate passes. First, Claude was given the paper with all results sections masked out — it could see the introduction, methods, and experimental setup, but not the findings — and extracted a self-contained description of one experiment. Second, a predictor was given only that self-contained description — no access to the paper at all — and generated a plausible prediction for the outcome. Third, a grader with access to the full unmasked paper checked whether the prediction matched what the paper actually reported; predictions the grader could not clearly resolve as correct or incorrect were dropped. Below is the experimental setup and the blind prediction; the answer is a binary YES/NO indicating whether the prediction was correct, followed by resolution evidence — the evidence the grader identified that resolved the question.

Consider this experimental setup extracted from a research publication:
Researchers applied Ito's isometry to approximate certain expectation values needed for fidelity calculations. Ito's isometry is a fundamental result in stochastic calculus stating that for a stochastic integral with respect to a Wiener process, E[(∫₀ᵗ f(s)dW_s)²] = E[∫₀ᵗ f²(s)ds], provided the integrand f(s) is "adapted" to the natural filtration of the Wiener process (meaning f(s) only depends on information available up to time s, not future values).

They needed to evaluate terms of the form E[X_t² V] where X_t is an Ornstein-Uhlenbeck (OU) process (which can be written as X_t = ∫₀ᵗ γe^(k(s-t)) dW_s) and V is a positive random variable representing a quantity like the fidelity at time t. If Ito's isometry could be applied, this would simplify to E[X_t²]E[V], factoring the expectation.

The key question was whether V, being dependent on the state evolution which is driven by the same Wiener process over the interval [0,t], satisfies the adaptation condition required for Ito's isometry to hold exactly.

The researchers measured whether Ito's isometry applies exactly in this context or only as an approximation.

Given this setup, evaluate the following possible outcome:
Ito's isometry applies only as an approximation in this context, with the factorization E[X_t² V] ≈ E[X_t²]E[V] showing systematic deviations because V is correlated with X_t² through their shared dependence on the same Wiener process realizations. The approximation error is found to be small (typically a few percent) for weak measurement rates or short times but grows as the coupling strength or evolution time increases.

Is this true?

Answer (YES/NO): NO